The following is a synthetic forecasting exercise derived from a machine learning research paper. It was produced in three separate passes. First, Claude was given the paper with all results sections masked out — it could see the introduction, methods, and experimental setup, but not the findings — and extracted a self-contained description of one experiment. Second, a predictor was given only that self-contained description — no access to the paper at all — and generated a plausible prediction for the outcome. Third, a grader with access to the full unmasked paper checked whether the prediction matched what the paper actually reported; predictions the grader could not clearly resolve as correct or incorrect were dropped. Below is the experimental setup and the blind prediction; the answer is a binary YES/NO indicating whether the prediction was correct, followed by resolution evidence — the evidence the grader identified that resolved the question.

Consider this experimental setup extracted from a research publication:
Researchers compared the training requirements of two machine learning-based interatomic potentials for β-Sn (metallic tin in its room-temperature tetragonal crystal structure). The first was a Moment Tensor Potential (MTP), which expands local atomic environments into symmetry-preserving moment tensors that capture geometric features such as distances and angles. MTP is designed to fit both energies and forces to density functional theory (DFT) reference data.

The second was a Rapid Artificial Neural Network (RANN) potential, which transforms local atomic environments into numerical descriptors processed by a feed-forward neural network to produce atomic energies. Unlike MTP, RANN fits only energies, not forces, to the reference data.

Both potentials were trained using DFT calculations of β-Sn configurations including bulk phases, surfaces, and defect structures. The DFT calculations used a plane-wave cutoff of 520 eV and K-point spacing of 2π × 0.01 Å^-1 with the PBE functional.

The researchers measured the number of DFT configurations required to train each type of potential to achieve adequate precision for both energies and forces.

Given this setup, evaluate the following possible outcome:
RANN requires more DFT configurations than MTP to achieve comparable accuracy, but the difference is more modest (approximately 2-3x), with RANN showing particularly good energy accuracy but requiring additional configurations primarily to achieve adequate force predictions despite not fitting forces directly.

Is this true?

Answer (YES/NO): NO